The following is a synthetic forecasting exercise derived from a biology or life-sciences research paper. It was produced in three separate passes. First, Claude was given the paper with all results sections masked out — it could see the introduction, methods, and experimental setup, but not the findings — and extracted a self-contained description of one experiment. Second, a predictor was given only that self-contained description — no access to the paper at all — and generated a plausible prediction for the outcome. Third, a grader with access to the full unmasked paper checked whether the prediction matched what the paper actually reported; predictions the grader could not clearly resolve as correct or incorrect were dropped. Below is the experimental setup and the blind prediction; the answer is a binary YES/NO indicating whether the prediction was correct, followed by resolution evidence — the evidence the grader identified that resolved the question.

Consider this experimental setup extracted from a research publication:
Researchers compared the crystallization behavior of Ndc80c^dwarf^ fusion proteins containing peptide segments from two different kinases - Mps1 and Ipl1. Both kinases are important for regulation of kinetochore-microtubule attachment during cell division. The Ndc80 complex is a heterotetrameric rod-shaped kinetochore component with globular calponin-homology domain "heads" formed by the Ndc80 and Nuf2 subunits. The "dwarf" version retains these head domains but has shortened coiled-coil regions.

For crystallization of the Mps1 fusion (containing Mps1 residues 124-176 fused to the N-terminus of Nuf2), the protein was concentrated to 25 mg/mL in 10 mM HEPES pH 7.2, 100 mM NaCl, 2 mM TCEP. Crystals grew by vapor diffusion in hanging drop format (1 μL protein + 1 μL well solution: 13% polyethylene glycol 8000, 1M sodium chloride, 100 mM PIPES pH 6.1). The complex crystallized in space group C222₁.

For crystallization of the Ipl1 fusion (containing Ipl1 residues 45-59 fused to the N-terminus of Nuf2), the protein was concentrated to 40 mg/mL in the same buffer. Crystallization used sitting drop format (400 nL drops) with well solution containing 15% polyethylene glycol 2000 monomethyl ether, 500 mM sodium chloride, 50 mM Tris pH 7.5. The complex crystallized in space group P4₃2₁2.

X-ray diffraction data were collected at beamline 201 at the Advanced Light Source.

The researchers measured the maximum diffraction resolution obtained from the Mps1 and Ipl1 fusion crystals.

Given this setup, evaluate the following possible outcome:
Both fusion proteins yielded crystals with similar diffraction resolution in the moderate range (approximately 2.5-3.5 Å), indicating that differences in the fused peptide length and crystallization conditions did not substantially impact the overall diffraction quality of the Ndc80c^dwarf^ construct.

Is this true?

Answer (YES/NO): NO